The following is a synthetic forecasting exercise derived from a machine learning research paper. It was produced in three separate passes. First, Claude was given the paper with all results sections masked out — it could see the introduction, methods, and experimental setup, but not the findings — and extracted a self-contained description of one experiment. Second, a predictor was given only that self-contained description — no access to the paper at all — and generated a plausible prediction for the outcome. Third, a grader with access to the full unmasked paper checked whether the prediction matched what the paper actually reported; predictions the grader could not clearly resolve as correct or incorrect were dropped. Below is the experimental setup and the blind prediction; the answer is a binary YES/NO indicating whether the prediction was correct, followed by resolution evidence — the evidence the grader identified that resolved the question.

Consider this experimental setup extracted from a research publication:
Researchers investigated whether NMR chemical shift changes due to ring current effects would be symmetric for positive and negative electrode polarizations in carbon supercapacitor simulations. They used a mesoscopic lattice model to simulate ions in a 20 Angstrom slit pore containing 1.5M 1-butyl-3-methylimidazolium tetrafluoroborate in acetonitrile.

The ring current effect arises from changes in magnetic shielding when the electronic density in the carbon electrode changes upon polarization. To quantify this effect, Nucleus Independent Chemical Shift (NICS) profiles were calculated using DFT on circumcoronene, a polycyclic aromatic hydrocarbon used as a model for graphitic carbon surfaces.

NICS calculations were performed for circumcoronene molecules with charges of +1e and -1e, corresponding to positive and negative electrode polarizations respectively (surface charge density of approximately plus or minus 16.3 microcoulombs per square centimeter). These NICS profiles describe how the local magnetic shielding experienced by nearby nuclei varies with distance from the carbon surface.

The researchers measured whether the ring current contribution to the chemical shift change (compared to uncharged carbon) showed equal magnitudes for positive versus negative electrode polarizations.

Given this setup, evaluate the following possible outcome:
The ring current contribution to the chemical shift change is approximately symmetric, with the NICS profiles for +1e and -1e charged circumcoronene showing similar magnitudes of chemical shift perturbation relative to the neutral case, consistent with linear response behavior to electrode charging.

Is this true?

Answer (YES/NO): NO